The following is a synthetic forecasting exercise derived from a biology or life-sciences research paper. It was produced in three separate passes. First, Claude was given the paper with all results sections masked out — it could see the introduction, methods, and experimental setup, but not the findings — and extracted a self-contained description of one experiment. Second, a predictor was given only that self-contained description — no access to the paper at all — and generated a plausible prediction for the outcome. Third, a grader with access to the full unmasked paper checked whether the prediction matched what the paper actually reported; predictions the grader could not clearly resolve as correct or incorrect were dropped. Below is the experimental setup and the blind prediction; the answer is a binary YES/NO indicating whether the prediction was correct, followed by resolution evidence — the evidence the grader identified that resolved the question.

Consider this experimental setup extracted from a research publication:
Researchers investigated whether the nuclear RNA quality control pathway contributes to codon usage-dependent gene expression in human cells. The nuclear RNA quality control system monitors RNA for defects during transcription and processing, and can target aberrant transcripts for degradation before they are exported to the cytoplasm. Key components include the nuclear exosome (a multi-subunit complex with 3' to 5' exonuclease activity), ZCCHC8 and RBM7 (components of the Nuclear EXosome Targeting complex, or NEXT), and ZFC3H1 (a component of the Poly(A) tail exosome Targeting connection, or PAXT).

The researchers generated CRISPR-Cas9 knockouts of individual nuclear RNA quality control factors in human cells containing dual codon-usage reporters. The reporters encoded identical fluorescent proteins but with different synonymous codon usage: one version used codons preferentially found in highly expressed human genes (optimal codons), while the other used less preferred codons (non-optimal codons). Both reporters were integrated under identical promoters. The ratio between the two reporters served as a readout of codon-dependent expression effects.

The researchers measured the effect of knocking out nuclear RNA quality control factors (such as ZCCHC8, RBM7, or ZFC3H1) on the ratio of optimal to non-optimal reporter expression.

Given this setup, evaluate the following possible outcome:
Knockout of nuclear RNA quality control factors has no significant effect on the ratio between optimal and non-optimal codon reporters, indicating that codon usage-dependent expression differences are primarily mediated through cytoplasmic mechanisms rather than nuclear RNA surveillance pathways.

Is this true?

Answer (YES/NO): NO